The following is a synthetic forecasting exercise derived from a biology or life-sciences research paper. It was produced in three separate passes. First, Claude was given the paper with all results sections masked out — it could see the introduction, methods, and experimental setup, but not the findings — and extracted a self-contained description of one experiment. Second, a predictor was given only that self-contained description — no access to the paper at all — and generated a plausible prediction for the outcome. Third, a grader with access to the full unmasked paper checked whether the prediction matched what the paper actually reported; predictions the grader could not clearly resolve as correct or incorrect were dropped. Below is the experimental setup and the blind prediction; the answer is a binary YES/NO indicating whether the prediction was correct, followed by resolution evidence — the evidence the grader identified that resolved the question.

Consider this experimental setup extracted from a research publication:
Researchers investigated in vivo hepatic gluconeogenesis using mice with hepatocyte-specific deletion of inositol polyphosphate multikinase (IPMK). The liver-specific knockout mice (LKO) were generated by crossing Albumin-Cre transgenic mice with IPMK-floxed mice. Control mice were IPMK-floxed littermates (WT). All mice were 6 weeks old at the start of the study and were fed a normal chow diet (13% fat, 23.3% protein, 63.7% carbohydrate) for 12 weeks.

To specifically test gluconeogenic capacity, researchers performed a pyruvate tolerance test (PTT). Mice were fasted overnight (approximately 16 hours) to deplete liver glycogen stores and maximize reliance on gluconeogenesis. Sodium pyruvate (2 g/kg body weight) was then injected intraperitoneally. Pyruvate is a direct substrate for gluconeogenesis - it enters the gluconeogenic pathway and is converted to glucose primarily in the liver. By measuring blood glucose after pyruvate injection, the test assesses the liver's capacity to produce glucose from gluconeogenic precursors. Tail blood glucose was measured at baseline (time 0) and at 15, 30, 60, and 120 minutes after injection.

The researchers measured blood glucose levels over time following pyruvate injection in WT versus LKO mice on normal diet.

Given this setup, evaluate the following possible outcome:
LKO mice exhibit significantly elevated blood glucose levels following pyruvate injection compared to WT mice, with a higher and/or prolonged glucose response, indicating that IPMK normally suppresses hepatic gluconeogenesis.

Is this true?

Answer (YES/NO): NO